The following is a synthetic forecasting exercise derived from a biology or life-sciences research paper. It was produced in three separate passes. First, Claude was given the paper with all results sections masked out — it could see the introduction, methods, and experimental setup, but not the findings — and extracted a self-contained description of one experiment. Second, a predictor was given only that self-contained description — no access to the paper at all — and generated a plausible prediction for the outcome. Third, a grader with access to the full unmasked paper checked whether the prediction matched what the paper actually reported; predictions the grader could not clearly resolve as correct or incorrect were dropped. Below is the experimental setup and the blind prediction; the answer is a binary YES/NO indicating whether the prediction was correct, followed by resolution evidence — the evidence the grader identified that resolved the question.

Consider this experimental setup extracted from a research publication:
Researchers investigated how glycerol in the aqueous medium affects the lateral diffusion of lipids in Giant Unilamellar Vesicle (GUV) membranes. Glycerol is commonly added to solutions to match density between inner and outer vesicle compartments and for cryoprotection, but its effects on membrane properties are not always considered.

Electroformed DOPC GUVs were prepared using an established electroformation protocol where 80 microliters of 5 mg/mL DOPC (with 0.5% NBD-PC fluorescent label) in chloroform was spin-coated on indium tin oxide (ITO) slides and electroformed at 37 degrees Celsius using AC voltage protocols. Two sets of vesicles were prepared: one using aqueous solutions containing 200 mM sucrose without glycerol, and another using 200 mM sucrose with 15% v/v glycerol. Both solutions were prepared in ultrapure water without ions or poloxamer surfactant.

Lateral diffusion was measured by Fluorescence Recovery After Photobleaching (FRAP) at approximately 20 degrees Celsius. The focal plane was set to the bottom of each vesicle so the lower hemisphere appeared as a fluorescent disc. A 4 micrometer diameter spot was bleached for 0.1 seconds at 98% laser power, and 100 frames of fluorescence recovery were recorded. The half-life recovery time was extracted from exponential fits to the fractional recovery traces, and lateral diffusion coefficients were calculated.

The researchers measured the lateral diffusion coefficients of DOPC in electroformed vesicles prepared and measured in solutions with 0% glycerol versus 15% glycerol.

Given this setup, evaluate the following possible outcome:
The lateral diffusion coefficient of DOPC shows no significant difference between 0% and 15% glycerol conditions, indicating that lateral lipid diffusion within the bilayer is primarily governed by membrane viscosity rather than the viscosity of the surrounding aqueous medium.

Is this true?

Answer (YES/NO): NO